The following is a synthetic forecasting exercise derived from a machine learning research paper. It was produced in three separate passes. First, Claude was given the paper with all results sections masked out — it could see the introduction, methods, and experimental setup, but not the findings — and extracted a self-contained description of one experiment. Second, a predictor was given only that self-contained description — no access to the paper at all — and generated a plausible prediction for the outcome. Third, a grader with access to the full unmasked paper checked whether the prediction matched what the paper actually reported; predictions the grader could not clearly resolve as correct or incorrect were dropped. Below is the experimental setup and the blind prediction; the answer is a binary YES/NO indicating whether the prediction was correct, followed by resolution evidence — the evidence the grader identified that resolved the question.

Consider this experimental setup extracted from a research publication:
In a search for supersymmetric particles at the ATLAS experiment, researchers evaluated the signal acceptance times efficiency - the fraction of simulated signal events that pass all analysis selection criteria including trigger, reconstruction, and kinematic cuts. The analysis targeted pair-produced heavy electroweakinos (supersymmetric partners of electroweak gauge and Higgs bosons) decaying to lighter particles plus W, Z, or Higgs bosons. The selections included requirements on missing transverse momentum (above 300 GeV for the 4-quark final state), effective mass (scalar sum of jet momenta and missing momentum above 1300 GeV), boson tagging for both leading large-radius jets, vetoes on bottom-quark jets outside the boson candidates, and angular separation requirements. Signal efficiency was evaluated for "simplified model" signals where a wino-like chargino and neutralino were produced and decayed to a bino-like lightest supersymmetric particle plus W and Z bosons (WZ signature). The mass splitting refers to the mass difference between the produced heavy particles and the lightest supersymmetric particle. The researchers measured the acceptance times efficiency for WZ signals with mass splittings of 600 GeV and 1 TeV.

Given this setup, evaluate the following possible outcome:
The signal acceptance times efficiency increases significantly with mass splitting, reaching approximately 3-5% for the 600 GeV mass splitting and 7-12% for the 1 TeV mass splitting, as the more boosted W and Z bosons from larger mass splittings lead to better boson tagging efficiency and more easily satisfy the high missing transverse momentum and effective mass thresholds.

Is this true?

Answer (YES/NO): NO